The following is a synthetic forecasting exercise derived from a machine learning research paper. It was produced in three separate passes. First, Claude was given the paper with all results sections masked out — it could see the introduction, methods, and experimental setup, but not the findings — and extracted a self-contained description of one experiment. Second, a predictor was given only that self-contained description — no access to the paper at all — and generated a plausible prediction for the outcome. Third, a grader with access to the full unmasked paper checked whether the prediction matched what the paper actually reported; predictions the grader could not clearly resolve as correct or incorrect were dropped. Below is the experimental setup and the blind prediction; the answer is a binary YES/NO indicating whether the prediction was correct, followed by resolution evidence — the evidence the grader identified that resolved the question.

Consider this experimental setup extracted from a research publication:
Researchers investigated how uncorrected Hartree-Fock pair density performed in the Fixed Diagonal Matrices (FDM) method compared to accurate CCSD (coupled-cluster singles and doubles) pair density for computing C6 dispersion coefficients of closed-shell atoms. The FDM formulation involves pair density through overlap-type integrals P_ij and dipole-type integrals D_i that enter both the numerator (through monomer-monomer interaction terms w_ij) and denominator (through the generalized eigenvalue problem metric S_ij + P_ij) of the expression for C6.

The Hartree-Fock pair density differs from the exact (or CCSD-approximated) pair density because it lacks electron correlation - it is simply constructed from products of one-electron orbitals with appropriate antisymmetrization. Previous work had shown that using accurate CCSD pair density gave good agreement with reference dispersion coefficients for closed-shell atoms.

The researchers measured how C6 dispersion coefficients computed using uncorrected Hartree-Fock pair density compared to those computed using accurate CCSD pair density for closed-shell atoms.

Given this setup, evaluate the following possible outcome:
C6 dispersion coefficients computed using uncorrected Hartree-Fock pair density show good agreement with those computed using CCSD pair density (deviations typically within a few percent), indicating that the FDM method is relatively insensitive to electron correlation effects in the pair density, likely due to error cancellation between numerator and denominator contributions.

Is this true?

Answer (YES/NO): NO